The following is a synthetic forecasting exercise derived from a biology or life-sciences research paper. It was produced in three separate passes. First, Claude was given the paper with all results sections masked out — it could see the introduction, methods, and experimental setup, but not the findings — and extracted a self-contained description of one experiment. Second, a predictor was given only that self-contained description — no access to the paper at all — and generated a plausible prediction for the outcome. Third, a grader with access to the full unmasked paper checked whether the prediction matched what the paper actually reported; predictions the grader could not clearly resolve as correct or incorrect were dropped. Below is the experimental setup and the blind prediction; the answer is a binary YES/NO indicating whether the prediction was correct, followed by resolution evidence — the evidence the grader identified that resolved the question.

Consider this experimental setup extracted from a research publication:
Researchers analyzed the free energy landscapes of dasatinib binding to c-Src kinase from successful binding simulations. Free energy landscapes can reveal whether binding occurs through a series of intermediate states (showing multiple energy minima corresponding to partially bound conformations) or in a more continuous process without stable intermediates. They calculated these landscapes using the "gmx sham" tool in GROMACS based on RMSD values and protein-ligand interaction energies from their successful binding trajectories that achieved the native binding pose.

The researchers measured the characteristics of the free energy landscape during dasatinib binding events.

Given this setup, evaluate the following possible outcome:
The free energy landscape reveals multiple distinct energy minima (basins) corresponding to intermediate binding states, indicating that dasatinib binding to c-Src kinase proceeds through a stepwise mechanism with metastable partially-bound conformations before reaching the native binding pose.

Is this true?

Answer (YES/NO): NO